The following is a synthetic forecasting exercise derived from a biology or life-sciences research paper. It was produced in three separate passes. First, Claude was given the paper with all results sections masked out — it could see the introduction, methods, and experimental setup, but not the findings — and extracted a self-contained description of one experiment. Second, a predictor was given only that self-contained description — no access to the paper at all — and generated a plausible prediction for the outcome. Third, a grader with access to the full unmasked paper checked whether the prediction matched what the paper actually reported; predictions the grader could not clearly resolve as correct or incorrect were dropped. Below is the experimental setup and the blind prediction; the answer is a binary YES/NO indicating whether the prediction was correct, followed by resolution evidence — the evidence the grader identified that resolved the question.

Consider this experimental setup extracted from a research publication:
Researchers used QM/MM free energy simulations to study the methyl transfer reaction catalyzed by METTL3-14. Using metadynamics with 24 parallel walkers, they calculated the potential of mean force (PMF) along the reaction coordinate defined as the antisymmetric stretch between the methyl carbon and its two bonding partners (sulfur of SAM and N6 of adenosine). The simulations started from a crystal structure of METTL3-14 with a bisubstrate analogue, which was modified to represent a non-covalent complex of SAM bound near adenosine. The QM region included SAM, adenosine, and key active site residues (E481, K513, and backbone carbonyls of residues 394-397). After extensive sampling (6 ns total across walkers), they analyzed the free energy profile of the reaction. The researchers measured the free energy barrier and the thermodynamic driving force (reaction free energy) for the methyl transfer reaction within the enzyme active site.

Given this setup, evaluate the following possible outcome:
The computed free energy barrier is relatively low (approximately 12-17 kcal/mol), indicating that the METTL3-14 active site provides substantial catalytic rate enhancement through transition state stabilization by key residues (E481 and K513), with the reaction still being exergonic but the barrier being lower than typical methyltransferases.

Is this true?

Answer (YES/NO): NO